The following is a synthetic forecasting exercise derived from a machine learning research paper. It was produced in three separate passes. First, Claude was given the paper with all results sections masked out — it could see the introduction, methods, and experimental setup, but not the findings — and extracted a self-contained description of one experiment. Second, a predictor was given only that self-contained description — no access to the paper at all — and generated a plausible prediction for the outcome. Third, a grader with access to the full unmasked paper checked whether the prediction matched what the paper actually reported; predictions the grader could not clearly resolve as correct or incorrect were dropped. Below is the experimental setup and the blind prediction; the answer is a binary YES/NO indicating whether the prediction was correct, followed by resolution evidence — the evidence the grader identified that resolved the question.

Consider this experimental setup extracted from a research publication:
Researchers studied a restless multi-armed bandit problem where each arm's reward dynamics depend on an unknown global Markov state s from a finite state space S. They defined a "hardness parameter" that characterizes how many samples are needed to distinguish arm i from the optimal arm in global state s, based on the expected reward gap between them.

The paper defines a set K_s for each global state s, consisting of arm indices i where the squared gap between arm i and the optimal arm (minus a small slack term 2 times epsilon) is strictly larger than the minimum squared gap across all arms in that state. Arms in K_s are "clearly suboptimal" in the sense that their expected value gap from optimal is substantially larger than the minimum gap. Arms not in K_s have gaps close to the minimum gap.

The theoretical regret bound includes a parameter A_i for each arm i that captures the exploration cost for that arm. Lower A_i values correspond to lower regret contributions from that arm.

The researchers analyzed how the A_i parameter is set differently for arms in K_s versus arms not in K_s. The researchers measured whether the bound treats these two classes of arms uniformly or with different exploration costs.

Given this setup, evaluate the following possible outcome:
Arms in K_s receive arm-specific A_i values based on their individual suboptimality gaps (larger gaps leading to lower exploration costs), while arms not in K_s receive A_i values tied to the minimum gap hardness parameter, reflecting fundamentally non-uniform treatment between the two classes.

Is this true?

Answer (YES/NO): YES